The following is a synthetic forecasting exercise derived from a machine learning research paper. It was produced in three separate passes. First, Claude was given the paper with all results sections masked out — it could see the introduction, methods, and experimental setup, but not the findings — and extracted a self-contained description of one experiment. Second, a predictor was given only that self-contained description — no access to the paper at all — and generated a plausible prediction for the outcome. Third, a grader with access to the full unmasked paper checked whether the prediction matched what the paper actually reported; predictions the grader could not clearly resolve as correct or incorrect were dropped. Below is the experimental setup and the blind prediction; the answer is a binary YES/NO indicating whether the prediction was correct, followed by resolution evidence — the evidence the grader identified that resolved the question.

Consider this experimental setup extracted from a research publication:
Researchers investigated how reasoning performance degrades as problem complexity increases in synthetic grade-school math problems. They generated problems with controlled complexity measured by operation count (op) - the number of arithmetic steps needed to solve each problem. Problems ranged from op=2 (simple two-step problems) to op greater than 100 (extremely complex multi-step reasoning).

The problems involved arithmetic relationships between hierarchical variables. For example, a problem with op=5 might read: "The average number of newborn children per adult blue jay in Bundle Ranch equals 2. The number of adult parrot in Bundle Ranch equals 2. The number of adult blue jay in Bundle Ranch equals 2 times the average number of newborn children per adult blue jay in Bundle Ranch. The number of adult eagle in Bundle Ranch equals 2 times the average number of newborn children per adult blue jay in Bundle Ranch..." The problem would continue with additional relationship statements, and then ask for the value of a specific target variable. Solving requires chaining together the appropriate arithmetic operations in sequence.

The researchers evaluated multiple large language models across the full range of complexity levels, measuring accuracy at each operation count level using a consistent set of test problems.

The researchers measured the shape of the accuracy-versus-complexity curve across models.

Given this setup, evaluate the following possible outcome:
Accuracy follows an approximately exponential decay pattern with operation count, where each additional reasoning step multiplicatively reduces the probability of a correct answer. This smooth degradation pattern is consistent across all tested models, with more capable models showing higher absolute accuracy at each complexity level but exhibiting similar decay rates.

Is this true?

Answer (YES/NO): NO